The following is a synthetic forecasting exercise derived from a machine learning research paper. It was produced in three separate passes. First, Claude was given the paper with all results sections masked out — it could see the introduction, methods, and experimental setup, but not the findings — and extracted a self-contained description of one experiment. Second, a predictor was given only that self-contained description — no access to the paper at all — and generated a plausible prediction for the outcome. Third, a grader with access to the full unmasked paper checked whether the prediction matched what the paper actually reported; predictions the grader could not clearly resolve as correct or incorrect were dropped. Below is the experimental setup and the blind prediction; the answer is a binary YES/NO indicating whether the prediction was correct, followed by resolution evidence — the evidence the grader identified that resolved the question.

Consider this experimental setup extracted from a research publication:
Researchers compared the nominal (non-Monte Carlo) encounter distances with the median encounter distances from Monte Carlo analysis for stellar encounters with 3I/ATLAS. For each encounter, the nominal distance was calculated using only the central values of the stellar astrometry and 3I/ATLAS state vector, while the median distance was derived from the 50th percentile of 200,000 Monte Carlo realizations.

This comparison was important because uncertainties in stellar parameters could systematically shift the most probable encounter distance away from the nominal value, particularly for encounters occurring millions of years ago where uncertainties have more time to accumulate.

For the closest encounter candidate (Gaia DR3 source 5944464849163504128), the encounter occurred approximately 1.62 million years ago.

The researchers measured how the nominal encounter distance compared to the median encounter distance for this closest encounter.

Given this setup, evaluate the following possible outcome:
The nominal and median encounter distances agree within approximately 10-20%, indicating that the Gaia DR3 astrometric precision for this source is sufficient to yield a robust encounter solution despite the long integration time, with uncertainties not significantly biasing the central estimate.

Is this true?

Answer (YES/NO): NO